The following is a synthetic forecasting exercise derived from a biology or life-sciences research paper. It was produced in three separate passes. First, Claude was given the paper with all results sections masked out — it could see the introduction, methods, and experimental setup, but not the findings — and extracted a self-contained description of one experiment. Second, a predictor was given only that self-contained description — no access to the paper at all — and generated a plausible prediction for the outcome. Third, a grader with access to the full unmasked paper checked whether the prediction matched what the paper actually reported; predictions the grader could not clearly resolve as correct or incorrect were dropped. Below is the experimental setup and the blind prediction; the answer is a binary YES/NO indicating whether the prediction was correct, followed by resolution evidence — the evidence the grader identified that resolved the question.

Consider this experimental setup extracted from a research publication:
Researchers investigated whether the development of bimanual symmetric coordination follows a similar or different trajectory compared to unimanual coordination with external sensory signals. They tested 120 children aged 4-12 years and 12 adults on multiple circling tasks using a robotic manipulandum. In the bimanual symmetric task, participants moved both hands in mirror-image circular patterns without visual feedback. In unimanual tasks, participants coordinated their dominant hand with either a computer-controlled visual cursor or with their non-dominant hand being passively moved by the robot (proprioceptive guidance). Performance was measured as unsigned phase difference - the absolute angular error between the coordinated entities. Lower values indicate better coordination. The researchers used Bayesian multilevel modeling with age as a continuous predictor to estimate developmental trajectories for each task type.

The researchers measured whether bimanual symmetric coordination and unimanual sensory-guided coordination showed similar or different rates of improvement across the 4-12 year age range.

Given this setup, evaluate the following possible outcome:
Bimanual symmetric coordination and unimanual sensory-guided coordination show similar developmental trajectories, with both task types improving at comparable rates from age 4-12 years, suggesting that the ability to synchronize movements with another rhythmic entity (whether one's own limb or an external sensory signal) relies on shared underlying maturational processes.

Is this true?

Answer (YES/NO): NO